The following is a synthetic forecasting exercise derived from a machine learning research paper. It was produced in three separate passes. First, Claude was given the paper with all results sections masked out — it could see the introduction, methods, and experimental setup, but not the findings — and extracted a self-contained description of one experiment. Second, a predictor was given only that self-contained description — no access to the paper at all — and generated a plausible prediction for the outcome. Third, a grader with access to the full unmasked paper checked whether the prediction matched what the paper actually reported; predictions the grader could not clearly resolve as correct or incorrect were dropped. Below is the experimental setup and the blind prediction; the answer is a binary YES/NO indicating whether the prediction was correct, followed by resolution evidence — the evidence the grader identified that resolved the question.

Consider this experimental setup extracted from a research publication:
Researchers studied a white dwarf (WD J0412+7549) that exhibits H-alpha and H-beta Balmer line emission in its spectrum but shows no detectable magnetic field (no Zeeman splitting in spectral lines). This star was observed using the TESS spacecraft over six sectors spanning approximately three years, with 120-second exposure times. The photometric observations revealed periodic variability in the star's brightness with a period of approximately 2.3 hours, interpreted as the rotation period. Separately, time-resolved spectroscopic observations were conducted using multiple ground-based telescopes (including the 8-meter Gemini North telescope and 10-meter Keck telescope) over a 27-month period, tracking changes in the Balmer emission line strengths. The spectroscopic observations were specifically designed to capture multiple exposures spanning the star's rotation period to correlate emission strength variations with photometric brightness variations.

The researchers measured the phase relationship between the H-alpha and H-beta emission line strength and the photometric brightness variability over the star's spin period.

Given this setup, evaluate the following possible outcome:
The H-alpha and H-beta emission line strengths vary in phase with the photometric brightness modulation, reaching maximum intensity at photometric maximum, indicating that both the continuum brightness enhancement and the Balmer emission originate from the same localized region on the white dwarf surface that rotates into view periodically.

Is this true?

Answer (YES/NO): NO